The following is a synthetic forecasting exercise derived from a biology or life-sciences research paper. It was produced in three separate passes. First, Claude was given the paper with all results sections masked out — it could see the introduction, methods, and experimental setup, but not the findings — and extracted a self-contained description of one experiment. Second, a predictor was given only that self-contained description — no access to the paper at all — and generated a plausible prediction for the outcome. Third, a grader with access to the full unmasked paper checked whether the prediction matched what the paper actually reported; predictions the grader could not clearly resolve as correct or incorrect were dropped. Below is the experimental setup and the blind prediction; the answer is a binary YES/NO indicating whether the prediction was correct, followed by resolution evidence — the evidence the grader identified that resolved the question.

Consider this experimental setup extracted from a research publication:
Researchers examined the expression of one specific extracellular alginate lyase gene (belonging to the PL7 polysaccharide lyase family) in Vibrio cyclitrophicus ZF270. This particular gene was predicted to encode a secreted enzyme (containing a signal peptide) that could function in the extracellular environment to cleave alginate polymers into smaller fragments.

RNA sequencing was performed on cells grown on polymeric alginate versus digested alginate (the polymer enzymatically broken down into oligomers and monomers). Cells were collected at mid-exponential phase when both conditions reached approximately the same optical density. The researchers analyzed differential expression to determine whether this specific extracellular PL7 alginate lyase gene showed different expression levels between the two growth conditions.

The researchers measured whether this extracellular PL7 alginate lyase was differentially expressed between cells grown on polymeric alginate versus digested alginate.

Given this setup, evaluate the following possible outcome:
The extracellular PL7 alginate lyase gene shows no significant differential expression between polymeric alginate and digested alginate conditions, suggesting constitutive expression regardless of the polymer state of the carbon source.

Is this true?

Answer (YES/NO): YES